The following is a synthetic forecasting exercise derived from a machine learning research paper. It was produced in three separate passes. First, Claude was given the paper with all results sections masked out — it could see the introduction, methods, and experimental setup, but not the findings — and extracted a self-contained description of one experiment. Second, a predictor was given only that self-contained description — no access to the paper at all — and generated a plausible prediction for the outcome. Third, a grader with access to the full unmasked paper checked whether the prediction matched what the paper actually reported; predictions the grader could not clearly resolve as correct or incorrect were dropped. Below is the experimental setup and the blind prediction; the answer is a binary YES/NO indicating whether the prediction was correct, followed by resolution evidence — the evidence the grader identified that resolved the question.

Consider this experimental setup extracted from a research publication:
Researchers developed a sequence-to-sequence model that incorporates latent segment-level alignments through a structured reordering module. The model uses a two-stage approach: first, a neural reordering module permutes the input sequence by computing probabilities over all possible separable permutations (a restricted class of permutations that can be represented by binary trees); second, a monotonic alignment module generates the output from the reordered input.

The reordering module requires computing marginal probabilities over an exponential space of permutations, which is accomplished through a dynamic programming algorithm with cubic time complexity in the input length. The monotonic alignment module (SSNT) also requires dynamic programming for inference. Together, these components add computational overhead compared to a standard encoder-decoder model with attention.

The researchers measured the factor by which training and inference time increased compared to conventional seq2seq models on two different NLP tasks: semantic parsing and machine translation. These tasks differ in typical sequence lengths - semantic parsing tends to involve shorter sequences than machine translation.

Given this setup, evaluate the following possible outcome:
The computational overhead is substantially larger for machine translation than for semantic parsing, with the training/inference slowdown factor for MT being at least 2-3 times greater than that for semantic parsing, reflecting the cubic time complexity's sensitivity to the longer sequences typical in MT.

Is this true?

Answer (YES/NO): YES